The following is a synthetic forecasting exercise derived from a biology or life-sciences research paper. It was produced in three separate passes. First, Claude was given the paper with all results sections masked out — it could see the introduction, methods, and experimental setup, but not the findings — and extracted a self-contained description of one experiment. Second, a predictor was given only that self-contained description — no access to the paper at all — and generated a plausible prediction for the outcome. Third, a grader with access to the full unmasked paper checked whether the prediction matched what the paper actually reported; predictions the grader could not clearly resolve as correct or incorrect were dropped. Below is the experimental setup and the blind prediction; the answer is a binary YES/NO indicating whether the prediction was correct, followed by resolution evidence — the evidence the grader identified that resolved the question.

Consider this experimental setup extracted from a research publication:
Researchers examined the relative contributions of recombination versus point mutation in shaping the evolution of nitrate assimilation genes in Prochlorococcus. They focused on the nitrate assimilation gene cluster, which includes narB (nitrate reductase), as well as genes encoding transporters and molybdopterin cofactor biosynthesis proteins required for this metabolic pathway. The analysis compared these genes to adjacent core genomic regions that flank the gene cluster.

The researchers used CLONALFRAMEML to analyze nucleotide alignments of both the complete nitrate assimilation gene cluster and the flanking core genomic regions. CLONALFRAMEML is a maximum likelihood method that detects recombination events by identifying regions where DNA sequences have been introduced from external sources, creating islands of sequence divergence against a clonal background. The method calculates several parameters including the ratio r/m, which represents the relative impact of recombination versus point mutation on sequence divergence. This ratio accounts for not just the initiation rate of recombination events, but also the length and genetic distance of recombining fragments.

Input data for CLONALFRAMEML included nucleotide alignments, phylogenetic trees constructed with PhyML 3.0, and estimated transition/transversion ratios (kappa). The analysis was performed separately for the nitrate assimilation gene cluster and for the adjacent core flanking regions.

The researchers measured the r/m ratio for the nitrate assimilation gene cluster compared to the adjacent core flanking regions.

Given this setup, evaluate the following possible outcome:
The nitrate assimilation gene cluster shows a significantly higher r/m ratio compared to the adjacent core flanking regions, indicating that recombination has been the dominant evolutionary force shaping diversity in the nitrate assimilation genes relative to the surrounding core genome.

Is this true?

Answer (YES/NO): NO